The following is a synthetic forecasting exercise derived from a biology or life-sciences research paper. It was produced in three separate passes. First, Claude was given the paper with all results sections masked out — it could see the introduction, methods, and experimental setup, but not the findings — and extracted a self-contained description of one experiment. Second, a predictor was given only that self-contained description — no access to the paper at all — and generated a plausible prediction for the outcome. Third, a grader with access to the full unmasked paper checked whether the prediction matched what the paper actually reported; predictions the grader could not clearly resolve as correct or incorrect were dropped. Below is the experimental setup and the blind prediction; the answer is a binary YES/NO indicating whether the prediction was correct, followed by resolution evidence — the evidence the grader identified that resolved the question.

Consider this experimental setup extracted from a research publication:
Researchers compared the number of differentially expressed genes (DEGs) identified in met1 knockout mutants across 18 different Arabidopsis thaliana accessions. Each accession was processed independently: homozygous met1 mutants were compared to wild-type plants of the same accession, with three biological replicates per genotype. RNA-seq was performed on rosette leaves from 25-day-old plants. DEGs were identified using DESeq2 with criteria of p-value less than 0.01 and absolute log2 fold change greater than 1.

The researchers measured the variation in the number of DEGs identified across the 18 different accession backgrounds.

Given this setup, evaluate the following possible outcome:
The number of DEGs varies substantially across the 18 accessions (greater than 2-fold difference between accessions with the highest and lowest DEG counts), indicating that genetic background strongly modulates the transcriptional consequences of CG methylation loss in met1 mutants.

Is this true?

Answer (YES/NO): YES